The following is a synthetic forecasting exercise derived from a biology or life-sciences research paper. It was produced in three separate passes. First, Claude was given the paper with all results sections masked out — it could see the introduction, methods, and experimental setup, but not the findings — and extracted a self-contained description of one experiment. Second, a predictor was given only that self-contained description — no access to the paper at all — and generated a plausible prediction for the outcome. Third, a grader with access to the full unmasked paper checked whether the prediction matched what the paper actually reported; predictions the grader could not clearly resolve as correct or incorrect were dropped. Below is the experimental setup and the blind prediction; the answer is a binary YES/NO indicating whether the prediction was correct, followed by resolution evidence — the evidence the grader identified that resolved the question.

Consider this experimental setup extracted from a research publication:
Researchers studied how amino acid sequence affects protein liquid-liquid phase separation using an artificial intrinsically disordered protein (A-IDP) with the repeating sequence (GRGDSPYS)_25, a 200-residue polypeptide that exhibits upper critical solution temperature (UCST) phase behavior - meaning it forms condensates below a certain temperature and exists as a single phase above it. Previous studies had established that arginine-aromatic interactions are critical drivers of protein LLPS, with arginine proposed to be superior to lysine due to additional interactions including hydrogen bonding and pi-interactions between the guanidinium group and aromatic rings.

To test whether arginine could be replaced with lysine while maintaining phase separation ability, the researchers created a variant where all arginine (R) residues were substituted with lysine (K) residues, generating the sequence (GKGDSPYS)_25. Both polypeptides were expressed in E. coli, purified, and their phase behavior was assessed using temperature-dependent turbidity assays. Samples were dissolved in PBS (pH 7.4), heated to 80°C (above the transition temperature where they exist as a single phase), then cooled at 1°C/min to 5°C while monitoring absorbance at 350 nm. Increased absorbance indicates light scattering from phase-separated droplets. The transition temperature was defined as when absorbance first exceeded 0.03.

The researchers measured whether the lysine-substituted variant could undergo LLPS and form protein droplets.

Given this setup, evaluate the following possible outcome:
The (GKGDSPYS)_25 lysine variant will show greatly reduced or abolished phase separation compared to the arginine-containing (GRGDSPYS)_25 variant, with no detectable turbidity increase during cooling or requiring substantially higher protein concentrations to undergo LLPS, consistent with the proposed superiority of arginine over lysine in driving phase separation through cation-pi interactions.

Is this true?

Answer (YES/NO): NO